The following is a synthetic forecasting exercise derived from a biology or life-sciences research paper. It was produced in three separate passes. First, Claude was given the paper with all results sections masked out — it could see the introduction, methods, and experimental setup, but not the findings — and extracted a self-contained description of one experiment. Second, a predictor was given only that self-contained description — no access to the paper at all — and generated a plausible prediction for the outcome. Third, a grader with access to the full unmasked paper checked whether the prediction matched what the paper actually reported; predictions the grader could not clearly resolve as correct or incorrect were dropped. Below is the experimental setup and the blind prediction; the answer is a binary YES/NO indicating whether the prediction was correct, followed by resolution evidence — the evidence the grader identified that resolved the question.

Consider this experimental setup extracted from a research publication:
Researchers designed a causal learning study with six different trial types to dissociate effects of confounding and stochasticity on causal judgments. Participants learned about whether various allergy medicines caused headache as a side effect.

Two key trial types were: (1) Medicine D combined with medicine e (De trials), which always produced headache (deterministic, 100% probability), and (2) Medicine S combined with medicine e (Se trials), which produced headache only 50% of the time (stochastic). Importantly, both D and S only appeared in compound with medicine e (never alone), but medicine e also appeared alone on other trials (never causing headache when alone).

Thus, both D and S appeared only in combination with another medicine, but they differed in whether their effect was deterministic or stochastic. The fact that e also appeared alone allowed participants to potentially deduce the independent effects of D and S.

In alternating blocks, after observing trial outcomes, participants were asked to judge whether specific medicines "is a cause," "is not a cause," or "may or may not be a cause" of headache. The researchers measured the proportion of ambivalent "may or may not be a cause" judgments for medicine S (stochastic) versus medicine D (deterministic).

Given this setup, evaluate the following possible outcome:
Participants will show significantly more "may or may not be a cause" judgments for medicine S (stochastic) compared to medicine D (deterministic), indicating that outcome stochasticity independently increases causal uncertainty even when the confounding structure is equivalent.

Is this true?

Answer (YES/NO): YES